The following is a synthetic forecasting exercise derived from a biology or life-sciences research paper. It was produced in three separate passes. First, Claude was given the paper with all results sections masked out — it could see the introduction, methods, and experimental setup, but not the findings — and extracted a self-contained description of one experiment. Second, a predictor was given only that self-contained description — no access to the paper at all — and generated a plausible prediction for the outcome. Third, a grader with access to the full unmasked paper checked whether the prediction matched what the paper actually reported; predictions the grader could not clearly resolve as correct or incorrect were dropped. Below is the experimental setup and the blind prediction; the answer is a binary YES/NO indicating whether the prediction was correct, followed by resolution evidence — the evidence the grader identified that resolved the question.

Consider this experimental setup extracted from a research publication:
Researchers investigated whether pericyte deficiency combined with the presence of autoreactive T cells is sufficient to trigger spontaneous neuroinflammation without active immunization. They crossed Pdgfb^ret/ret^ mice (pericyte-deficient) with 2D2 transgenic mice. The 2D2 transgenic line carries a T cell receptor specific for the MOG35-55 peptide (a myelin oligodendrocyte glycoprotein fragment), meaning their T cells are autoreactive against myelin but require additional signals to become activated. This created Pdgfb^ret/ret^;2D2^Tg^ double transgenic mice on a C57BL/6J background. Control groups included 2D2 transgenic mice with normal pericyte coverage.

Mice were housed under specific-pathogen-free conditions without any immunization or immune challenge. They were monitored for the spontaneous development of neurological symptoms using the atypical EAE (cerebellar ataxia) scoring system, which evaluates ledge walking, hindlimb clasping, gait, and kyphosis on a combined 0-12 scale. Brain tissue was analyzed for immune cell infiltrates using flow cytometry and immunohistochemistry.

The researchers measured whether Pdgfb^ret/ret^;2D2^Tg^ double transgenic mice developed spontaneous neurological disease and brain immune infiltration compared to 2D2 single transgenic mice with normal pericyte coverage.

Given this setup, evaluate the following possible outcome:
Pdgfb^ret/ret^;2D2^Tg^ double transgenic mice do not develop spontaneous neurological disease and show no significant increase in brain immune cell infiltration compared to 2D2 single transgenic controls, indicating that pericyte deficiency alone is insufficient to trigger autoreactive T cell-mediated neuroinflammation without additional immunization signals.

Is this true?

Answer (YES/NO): NO